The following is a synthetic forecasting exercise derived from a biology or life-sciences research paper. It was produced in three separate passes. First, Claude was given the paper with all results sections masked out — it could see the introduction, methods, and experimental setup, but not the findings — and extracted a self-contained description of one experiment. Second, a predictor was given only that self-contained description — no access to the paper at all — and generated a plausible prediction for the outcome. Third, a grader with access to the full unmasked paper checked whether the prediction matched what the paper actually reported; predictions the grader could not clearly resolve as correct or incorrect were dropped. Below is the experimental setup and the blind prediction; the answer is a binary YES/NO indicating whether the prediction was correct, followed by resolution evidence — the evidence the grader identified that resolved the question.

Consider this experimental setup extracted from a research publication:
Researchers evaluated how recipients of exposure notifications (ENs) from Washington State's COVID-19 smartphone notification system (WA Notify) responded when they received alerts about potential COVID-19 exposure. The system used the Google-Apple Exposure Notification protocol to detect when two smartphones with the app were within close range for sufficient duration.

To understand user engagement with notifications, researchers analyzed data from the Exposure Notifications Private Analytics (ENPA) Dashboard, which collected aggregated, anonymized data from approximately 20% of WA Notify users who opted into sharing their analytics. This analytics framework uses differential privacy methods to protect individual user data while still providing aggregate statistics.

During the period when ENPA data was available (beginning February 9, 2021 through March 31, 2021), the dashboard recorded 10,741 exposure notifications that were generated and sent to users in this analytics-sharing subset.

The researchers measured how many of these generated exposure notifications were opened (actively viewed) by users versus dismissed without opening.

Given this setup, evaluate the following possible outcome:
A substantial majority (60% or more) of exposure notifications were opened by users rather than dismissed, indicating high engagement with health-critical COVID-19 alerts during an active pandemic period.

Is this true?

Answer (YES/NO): NO